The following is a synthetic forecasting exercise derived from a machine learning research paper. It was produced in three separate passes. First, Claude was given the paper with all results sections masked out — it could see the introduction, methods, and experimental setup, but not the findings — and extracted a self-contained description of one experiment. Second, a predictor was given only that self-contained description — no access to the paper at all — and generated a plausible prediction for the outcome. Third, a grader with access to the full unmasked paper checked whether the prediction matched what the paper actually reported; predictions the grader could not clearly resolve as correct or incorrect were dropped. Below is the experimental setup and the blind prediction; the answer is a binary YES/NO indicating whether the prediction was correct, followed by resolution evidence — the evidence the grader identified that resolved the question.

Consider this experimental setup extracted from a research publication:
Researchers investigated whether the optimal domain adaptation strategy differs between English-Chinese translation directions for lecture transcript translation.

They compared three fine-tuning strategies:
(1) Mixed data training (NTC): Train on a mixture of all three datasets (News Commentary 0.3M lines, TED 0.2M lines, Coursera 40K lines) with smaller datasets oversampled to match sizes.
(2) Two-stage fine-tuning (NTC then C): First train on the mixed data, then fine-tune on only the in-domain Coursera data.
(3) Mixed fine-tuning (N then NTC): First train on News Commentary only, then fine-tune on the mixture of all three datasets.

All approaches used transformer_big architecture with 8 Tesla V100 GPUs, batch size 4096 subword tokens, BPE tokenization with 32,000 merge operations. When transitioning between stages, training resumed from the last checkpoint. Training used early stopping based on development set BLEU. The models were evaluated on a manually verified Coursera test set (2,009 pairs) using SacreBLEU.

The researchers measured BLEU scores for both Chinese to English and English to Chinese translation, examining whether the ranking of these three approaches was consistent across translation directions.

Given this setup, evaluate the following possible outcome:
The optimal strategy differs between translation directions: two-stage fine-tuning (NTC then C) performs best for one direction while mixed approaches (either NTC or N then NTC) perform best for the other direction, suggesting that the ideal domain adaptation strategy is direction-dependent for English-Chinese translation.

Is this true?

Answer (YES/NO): YES